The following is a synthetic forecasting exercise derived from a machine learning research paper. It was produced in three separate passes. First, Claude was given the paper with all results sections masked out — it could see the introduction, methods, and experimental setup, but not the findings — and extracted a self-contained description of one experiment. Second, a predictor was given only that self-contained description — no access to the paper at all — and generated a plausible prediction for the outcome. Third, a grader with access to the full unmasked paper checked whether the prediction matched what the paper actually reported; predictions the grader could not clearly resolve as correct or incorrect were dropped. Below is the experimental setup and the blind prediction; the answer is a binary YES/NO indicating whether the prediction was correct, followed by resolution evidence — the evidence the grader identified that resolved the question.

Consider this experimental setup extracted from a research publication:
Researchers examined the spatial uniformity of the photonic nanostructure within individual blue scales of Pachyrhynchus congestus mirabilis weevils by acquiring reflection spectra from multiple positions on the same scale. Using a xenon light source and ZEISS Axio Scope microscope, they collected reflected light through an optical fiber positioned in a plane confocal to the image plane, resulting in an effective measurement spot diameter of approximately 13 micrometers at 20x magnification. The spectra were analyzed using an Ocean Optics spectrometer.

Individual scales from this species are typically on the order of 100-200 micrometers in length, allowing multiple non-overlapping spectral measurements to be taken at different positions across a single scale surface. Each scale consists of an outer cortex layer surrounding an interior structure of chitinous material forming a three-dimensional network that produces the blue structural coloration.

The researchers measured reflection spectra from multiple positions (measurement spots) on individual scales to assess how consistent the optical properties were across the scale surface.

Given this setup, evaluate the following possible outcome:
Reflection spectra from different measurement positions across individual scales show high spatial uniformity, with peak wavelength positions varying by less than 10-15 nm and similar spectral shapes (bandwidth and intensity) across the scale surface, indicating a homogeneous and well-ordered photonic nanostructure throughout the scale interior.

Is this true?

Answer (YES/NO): NO